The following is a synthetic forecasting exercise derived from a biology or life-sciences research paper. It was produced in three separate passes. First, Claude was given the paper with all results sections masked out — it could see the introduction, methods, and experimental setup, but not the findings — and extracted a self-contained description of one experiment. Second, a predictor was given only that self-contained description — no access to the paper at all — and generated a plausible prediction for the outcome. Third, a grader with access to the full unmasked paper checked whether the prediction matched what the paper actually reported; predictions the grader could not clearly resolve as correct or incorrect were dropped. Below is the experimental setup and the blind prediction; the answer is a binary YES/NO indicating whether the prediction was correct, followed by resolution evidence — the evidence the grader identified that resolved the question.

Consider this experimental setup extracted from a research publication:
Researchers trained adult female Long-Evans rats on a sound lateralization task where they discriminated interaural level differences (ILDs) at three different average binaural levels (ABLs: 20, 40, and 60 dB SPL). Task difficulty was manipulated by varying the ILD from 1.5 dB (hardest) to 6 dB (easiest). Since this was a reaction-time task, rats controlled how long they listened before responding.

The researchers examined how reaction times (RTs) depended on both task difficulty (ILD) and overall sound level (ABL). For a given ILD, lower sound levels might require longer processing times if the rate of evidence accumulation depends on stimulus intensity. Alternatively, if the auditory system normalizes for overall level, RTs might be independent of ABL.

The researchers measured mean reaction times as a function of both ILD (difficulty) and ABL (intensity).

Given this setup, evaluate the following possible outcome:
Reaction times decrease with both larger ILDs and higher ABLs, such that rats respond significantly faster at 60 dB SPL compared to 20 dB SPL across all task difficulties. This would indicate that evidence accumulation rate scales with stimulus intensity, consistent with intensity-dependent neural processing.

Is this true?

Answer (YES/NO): YES